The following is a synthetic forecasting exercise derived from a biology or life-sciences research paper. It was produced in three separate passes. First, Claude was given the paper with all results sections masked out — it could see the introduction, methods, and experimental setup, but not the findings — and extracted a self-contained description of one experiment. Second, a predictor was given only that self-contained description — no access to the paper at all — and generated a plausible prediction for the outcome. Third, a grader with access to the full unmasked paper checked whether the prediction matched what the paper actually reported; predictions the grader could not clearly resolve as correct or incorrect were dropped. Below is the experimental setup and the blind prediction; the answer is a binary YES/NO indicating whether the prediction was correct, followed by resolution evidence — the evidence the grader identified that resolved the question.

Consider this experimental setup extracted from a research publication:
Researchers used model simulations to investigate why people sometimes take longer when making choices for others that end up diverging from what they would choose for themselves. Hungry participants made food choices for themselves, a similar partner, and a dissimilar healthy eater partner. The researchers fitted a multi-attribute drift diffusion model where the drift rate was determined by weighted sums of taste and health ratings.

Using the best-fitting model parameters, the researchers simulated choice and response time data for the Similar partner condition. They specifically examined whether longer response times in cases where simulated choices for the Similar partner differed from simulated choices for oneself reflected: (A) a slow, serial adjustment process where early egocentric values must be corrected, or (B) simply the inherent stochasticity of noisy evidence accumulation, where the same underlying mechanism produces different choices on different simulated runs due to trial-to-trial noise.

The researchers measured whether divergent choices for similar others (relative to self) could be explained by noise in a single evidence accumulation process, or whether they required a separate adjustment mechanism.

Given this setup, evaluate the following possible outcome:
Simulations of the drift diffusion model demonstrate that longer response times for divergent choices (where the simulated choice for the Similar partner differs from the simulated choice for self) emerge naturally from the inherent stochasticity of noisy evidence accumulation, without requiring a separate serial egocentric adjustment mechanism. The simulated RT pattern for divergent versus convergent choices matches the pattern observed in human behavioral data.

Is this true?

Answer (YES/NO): YES